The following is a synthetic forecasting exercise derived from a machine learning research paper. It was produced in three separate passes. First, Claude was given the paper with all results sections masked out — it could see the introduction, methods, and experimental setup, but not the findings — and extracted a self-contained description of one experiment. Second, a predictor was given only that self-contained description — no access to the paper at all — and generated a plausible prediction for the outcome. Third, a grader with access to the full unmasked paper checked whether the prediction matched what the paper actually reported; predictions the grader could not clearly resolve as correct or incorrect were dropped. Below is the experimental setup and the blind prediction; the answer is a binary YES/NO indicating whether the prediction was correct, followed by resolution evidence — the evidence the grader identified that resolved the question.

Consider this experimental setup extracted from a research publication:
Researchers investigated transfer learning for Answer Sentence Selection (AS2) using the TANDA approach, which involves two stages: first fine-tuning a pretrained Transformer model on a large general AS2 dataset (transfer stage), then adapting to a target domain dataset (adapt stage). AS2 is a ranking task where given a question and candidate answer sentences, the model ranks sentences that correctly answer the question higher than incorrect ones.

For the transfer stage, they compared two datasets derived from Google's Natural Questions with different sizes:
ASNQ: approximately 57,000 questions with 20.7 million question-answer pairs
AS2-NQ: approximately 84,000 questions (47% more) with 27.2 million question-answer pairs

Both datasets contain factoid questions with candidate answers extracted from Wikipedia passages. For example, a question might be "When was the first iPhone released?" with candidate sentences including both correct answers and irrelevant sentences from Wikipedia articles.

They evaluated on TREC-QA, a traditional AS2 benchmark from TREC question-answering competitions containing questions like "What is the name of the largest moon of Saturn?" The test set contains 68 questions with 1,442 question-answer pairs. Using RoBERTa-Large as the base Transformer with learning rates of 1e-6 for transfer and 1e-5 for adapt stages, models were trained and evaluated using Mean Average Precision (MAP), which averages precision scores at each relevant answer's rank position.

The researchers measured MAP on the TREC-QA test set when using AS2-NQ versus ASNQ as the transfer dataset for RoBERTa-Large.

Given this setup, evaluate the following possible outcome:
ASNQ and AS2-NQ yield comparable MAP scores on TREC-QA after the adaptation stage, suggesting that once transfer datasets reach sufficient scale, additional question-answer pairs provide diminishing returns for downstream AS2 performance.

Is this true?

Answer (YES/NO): YES